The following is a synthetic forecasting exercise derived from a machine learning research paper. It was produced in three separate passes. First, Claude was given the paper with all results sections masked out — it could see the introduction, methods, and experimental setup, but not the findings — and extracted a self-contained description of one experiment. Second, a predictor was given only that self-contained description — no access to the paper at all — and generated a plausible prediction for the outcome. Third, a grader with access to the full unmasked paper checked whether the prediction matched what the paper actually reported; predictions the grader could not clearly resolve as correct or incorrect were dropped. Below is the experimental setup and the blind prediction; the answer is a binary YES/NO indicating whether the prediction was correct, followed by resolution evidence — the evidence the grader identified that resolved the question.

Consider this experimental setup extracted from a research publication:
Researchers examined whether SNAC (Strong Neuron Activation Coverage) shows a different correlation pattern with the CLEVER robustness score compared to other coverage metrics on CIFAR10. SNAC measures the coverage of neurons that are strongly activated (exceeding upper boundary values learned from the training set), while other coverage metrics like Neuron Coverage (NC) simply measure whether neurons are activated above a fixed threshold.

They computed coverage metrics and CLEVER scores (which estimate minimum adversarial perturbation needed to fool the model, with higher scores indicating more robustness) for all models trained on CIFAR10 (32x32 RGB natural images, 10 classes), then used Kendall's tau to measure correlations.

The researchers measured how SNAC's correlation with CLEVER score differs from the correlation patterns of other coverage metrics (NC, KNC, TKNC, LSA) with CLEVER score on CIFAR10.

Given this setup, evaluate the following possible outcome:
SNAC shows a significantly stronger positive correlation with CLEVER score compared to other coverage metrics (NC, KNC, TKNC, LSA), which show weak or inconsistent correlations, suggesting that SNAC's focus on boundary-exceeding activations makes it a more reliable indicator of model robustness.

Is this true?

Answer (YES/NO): NO